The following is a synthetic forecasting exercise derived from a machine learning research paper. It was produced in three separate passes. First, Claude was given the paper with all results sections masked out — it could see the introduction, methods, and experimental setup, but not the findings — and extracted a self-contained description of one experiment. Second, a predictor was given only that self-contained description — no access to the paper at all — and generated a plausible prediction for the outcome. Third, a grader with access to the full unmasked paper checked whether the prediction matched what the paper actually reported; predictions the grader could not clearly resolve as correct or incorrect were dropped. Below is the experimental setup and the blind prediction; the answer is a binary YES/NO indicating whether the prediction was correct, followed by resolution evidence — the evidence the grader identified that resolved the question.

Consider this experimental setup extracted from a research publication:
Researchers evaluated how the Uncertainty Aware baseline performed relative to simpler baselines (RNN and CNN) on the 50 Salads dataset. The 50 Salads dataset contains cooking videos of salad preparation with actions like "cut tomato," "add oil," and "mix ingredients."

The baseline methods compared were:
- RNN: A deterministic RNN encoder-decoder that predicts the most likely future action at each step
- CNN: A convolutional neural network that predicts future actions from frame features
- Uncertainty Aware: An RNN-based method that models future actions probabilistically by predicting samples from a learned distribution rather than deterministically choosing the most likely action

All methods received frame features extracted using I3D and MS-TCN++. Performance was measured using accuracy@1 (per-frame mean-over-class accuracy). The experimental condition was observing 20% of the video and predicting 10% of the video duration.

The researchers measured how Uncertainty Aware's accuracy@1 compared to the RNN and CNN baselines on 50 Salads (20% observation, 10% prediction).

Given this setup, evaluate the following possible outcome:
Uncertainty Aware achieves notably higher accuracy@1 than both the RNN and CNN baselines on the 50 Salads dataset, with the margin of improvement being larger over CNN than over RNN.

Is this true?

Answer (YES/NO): NO